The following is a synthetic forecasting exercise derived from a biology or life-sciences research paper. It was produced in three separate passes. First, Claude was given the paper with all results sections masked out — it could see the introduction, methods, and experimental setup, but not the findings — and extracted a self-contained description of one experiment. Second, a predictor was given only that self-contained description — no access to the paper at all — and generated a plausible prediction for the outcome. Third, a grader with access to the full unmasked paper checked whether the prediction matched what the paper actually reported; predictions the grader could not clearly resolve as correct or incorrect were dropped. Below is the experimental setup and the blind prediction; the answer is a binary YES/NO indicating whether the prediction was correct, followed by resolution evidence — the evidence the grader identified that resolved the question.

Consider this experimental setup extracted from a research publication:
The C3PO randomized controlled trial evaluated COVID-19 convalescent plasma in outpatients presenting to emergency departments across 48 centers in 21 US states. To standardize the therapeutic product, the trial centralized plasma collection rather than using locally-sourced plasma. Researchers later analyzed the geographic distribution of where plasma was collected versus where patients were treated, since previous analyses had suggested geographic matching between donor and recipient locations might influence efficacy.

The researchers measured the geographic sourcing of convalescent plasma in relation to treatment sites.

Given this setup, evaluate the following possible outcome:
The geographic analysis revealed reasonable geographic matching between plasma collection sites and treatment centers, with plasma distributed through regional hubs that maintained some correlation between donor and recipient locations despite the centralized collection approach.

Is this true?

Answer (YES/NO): NO